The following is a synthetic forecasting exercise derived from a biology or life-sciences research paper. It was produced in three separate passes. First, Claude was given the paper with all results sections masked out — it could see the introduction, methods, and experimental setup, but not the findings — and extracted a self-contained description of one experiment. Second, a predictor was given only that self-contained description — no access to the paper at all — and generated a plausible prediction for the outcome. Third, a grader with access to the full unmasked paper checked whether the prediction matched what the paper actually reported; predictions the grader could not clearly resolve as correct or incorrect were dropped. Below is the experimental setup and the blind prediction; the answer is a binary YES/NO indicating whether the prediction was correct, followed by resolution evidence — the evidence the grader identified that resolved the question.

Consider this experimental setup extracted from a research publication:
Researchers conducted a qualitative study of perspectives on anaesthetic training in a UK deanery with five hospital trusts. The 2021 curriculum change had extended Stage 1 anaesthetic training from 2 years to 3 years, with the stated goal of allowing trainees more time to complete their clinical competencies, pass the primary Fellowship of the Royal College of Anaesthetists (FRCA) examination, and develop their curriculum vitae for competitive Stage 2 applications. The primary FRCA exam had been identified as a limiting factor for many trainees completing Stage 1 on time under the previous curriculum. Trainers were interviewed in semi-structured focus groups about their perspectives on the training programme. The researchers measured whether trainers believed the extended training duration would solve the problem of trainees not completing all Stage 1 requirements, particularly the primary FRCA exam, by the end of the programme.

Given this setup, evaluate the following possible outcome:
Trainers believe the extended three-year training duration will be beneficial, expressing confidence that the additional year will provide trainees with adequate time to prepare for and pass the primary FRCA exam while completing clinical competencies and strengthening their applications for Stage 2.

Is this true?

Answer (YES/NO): NO